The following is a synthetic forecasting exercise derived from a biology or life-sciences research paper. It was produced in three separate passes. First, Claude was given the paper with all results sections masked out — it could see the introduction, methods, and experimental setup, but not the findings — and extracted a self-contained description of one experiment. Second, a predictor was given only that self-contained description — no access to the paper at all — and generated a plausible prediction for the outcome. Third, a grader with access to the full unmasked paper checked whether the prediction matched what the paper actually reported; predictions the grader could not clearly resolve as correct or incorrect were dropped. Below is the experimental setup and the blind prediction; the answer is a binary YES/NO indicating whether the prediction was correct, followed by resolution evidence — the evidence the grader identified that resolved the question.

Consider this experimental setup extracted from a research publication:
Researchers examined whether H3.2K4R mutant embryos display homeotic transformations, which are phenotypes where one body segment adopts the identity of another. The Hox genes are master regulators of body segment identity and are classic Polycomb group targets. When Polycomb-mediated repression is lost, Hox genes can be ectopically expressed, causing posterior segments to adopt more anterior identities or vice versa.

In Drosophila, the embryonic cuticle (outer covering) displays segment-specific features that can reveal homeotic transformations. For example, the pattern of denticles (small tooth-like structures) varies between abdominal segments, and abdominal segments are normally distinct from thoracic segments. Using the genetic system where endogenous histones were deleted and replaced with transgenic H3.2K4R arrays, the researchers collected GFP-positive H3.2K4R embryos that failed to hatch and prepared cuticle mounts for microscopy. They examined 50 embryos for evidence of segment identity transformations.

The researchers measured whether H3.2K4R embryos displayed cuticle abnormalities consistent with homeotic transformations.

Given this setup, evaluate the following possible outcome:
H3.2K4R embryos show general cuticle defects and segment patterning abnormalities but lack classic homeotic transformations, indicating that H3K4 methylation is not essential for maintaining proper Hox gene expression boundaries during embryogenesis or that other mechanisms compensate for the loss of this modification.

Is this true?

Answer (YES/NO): NO